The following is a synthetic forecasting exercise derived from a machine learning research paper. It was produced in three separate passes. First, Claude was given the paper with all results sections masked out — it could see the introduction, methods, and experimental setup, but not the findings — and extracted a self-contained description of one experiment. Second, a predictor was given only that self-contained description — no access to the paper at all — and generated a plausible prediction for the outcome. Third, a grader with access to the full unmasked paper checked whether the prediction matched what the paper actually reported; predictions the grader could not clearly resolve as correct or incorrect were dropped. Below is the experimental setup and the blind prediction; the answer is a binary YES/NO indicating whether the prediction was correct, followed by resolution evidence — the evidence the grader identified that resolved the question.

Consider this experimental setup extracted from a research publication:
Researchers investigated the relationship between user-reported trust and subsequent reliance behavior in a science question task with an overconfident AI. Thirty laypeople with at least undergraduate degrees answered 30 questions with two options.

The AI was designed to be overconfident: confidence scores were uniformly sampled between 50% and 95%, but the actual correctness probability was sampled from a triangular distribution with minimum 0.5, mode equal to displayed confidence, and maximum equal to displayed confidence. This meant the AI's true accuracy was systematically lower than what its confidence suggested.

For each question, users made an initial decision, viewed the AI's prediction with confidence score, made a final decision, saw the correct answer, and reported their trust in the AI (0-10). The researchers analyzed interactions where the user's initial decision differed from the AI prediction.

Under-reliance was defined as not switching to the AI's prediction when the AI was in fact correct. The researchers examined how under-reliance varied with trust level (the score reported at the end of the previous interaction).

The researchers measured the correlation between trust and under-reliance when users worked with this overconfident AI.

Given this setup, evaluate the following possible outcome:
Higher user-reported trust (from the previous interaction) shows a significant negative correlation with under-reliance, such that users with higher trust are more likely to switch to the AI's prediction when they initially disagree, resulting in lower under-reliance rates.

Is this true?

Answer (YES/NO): YES